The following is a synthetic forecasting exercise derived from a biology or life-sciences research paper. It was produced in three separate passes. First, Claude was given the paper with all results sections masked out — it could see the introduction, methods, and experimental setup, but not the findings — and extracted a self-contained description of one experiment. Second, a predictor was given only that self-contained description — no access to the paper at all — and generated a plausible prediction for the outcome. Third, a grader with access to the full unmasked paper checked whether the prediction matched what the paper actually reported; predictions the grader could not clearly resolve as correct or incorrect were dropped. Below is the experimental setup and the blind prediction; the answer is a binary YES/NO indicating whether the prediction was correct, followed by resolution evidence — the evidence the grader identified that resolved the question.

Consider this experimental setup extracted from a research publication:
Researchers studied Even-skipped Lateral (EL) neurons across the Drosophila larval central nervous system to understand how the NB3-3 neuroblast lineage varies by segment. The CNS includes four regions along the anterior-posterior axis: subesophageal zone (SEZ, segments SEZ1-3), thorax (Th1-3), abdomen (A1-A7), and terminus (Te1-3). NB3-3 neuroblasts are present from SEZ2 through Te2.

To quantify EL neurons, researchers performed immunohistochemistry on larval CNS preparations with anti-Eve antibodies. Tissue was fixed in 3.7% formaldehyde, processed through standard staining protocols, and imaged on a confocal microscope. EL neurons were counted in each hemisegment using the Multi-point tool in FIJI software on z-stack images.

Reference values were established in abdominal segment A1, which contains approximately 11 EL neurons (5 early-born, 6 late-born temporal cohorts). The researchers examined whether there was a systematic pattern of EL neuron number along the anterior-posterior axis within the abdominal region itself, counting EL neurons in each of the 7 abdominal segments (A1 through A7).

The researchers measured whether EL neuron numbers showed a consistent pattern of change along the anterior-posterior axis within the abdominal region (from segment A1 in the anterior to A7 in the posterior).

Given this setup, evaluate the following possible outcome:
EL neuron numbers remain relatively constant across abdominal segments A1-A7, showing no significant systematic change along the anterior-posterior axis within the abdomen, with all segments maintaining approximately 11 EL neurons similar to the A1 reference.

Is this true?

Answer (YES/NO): NO